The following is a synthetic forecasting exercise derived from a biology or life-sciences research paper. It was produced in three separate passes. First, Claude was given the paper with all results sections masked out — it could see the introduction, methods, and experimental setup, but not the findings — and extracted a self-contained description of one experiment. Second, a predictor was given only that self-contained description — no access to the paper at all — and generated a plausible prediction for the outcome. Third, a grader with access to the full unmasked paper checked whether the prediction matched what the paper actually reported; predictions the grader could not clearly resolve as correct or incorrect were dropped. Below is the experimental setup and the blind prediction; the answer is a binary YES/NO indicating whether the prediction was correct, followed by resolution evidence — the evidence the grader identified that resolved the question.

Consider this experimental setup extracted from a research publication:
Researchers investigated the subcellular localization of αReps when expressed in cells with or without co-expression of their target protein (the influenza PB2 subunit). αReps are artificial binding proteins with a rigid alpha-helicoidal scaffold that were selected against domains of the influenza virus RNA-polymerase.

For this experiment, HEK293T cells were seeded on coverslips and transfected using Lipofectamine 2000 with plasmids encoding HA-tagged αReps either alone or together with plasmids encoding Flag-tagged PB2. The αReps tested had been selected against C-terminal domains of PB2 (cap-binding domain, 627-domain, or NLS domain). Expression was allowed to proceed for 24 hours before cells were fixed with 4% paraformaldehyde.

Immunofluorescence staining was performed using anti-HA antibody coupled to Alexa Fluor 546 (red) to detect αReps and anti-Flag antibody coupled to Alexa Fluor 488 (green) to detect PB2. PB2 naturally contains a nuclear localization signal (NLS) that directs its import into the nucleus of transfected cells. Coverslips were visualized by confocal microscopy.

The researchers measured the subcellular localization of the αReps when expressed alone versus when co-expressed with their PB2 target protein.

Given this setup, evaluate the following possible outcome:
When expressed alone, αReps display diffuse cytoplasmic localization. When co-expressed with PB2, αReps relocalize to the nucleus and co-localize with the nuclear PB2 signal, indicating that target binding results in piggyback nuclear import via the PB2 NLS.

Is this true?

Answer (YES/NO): NO